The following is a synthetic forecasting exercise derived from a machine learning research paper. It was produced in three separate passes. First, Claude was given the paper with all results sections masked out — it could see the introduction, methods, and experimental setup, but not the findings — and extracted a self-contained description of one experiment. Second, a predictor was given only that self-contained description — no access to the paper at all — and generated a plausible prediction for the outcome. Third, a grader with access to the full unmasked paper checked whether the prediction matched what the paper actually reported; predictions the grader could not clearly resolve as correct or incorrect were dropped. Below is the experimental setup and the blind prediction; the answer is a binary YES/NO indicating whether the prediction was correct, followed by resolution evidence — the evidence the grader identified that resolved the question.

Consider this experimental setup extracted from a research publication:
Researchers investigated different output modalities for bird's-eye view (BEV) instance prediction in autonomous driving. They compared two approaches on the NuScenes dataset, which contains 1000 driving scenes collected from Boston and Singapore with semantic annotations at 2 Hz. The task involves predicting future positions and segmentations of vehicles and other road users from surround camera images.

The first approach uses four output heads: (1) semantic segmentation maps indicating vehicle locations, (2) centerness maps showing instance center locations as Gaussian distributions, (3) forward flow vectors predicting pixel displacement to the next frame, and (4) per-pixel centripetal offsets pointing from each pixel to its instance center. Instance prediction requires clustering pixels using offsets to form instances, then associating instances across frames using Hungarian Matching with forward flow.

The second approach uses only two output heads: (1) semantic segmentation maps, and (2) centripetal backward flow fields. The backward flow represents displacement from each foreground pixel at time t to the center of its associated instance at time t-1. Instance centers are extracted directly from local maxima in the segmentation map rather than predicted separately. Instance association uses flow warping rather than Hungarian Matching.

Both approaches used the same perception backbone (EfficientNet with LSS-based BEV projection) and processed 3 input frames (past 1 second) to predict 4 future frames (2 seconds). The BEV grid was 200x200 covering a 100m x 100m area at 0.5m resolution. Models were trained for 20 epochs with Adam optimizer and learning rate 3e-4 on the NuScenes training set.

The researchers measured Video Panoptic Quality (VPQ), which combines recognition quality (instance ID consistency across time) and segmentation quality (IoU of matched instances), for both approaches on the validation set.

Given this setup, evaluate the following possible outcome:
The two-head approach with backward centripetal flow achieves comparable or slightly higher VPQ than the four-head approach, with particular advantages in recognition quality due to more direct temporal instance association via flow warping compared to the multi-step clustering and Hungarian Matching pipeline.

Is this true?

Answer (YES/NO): YES